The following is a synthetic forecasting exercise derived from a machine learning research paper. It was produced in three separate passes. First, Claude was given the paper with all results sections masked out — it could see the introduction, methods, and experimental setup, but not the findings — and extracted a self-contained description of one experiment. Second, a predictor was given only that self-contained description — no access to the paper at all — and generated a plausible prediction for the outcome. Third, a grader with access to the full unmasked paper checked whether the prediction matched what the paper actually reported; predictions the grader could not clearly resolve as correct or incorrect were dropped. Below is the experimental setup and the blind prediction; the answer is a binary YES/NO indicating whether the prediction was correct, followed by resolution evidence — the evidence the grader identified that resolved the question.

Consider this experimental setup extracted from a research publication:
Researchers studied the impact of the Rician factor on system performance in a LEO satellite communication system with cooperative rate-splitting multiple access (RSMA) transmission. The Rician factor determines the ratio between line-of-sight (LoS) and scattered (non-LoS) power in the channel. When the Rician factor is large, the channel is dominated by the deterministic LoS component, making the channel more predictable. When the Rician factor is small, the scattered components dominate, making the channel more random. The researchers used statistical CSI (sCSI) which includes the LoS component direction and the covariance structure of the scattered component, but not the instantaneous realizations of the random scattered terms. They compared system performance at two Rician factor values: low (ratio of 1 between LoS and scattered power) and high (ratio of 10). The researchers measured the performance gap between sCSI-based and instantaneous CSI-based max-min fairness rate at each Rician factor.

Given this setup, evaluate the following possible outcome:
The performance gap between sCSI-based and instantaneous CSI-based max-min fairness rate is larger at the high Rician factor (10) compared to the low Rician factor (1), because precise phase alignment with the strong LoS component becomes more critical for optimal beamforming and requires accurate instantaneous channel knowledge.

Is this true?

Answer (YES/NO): NO